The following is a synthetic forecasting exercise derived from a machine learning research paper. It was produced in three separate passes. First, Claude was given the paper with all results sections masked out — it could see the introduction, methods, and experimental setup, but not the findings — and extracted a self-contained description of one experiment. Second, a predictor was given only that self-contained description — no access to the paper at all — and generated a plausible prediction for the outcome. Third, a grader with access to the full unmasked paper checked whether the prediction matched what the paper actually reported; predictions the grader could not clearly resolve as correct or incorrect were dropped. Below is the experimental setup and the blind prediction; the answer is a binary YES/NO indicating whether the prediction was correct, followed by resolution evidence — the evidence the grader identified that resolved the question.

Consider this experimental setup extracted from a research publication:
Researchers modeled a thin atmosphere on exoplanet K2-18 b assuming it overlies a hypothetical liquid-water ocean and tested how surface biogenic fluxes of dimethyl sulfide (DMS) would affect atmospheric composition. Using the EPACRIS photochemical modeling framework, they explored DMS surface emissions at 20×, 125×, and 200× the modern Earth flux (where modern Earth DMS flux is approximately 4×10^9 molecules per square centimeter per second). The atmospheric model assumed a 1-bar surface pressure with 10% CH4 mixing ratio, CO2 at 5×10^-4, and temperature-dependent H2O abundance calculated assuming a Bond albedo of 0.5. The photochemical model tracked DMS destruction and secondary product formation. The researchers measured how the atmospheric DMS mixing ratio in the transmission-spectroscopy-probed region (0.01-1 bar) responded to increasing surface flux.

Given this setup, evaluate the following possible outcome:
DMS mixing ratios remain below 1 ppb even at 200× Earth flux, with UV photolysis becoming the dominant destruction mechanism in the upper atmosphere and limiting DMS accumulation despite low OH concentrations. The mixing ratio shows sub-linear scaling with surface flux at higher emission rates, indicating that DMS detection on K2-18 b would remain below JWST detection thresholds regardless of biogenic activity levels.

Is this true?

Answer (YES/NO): NO